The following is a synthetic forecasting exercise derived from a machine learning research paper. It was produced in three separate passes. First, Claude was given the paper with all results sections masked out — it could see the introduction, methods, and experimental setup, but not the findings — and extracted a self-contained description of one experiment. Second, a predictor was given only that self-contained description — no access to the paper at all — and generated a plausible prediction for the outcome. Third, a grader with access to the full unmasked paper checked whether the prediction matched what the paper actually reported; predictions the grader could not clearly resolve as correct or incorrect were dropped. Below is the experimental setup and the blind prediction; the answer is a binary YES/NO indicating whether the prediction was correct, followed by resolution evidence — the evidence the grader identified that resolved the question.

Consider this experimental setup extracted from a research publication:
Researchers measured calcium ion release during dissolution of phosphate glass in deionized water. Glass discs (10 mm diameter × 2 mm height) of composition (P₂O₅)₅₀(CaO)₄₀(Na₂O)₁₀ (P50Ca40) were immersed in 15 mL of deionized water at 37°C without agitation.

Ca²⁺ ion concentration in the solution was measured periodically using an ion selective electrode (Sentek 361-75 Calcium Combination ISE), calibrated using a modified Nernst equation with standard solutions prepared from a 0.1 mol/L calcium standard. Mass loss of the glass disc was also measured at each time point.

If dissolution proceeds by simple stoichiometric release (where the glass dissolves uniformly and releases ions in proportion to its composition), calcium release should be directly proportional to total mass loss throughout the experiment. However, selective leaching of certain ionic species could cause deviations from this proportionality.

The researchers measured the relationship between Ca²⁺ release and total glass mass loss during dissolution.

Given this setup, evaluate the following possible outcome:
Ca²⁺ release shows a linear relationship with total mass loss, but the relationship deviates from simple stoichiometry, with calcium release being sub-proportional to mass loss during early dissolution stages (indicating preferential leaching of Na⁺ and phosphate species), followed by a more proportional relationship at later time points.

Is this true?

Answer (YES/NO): NO